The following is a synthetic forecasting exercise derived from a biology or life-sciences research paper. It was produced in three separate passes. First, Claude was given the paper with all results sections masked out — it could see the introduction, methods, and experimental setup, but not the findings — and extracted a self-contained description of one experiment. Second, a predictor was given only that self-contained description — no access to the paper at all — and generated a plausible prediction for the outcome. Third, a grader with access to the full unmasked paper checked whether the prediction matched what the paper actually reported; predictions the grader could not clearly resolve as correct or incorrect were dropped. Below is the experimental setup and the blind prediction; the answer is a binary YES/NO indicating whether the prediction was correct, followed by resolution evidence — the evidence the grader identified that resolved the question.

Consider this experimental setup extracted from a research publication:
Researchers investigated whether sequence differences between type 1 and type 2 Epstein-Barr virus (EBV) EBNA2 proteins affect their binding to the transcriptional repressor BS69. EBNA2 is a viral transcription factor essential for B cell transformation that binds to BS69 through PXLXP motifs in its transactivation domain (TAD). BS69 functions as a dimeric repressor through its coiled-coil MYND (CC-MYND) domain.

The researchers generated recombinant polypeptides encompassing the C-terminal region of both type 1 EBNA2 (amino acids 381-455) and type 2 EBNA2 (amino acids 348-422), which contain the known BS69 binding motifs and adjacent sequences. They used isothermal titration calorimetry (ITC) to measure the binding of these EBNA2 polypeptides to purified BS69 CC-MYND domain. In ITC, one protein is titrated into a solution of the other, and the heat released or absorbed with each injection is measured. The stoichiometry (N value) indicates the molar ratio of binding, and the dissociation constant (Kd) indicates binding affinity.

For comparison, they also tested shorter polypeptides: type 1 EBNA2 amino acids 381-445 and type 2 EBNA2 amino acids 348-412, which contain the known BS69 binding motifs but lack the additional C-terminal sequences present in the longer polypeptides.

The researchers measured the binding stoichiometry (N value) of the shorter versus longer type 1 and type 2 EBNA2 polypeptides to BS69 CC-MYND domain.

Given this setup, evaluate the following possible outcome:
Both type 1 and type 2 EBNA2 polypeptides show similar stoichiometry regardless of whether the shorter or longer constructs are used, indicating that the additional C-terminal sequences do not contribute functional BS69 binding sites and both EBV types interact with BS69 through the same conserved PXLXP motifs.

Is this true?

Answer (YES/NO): NO